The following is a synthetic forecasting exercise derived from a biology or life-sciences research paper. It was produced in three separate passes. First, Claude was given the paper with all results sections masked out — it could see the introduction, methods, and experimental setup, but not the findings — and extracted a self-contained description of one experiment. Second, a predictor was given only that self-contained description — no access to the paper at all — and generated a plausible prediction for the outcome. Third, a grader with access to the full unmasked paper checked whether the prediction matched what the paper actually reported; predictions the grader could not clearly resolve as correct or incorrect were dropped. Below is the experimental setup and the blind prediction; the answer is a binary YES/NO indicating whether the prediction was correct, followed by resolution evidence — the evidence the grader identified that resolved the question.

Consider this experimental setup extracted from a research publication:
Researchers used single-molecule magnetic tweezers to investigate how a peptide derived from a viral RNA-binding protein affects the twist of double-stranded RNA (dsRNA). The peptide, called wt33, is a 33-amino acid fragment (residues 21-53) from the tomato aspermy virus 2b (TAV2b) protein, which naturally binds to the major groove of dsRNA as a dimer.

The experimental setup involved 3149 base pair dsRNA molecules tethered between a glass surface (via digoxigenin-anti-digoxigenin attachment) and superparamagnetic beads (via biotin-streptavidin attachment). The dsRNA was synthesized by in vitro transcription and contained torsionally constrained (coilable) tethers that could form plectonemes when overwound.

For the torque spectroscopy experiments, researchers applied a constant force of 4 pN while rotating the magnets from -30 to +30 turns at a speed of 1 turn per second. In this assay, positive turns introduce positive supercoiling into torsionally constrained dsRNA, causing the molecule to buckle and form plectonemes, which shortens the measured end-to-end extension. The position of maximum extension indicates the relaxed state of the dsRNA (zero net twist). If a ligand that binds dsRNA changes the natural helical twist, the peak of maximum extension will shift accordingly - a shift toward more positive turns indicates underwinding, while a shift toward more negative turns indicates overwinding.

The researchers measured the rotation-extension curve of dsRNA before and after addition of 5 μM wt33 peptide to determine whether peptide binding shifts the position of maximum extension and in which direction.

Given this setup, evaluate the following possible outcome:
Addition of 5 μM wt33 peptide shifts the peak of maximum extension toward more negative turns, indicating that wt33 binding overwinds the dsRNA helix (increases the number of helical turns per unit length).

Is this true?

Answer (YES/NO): NO